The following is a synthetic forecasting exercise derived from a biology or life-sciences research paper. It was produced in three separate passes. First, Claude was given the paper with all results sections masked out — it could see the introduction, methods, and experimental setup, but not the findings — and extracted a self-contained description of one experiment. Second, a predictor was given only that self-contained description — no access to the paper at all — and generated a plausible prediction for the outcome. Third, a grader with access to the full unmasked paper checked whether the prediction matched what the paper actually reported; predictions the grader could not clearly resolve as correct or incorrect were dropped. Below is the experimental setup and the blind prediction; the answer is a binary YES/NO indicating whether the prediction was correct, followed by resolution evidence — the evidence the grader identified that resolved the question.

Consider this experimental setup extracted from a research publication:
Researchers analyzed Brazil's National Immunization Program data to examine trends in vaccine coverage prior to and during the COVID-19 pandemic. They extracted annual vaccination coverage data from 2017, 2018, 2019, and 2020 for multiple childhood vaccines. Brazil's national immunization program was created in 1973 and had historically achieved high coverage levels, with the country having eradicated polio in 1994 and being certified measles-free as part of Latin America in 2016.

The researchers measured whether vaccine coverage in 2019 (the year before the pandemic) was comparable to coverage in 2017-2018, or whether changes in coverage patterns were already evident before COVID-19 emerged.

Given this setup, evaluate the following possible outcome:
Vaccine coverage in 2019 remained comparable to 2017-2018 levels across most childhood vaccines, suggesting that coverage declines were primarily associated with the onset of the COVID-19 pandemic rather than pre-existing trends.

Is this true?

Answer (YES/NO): NO